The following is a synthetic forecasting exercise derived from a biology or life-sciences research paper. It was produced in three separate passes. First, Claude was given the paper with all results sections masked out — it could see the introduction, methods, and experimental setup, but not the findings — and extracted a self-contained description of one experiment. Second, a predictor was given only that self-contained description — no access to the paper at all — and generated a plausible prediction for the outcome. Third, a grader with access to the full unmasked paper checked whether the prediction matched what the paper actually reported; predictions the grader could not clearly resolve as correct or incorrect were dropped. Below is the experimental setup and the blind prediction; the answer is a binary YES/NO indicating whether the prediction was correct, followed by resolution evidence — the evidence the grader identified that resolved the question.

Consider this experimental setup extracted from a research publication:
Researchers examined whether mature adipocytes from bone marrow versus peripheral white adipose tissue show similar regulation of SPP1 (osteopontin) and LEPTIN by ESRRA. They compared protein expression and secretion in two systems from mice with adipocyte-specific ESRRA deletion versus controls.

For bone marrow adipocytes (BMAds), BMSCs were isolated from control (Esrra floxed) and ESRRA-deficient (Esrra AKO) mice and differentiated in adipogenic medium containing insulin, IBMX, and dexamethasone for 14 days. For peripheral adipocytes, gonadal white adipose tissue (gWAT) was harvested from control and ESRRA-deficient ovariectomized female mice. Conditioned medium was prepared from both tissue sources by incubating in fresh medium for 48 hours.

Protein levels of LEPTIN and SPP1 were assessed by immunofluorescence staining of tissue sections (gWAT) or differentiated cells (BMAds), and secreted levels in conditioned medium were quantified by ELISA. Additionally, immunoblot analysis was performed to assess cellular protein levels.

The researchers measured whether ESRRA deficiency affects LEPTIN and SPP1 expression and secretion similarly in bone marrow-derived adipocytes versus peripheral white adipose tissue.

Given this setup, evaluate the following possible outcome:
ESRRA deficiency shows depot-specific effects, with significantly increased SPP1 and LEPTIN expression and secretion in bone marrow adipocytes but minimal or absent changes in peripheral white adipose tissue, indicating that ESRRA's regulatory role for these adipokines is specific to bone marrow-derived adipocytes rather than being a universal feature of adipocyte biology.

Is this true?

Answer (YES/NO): NO